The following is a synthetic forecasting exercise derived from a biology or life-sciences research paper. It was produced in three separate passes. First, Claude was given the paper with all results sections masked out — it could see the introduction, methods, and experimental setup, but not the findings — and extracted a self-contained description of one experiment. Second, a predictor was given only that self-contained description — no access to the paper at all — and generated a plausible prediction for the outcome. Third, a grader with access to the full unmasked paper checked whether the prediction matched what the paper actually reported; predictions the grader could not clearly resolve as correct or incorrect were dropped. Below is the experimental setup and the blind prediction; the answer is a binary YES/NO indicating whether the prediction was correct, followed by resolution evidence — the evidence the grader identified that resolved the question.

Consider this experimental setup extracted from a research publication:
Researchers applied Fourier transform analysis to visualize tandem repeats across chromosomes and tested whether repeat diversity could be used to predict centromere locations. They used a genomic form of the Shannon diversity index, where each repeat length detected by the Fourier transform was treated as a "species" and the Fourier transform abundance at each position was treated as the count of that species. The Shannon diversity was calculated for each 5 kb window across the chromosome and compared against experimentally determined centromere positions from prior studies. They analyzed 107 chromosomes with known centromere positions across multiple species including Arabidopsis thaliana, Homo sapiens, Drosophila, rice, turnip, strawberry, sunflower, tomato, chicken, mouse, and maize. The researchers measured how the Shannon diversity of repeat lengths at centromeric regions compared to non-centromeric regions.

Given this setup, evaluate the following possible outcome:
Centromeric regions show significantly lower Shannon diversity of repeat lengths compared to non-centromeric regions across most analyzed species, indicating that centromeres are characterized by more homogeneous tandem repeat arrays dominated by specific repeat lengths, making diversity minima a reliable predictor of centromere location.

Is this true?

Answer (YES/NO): YES